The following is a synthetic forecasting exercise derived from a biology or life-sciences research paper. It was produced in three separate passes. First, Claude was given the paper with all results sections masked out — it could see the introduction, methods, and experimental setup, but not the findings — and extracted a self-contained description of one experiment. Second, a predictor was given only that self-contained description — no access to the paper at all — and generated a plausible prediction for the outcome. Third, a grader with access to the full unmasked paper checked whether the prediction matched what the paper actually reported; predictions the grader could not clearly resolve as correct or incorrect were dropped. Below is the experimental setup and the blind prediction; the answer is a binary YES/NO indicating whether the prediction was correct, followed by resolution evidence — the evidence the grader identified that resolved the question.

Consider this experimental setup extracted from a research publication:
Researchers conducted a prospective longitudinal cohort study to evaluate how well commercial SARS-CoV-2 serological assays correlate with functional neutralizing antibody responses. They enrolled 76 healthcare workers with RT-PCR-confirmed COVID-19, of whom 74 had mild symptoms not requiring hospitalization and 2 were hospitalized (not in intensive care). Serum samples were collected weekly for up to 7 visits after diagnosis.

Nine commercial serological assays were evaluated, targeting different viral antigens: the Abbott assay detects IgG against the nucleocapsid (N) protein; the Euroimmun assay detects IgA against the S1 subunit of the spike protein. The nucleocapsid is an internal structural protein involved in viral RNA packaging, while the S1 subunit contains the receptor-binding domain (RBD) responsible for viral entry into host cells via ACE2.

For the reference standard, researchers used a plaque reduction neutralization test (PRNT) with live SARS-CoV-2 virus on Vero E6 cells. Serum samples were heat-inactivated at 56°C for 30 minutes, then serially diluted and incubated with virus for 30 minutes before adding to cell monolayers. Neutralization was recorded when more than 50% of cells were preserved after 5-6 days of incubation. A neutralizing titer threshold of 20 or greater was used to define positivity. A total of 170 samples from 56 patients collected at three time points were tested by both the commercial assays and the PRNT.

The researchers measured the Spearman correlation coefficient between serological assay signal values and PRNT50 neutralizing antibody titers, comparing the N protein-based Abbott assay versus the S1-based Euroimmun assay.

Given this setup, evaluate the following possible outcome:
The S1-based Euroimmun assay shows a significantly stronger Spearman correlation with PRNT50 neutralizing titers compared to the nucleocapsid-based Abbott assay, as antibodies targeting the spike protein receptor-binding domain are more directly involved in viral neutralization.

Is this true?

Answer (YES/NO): YES